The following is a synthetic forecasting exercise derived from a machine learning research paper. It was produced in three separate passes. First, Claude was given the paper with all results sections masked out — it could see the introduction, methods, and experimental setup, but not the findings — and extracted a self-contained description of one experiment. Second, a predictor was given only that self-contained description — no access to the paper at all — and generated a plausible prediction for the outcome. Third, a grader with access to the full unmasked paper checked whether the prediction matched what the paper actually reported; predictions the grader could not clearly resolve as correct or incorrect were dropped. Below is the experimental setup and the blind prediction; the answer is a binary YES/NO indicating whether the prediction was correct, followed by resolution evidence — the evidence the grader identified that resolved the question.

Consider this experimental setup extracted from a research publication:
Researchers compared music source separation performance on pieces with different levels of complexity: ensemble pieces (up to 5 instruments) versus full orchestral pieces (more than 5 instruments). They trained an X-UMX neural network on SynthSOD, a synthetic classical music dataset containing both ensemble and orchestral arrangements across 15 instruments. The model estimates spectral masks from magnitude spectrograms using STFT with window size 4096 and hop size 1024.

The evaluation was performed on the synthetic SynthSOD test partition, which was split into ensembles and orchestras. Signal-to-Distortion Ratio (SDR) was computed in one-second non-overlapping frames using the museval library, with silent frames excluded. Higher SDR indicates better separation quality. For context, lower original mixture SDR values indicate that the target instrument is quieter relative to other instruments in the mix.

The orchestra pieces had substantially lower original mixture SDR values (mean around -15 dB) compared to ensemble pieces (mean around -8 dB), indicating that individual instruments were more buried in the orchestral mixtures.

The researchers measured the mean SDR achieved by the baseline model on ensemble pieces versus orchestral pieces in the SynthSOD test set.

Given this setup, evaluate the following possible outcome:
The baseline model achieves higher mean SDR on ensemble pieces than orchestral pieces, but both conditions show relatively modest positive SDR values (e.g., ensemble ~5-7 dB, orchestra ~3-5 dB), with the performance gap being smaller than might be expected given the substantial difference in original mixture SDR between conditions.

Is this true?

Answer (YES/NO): NO